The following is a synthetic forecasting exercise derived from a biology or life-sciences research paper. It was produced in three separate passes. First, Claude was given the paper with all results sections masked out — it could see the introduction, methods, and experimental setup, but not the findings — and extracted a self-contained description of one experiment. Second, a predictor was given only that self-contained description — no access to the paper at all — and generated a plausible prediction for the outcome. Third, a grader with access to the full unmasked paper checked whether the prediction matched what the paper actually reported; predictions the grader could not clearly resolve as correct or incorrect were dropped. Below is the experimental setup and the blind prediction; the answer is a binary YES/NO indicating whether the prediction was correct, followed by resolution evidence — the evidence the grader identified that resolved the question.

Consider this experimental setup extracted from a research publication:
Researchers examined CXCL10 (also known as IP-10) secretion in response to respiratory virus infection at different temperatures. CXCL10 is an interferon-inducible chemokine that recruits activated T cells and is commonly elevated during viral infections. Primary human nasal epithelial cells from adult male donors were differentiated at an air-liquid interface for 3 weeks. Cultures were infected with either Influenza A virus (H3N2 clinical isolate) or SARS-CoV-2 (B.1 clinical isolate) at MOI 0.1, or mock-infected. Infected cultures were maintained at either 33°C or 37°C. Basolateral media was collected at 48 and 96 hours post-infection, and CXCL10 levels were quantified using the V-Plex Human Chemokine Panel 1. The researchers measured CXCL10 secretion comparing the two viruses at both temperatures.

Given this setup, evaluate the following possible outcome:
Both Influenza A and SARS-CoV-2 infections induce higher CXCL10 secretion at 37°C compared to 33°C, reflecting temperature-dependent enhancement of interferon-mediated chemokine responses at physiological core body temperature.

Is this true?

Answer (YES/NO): YES